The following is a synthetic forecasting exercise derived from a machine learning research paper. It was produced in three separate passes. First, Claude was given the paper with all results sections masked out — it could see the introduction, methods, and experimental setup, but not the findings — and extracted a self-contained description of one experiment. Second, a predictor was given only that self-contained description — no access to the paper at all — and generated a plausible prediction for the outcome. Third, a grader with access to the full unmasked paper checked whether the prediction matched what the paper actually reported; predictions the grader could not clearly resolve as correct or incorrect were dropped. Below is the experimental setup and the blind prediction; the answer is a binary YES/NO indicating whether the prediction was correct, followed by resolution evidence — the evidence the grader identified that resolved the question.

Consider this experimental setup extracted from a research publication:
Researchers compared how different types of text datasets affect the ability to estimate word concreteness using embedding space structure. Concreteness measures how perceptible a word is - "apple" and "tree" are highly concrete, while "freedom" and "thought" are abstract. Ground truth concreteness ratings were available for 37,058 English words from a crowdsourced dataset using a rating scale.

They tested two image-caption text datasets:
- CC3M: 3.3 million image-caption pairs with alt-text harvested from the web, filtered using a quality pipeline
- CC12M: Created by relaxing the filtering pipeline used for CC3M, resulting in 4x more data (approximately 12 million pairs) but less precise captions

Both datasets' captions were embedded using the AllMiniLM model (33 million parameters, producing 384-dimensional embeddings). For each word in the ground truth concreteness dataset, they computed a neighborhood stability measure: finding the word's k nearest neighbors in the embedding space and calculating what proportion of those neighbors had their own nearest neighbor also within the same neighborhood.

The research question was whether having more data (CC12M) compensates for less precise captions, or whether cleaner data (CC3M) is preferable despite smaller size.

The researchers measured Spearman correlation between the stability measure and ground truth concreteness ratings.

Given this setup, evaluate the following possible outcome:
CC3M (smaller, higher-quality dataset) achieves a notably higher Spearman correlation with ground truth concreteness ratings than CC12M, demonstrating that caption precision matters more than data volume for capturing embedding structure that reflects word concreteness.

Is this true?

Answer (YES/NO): NO